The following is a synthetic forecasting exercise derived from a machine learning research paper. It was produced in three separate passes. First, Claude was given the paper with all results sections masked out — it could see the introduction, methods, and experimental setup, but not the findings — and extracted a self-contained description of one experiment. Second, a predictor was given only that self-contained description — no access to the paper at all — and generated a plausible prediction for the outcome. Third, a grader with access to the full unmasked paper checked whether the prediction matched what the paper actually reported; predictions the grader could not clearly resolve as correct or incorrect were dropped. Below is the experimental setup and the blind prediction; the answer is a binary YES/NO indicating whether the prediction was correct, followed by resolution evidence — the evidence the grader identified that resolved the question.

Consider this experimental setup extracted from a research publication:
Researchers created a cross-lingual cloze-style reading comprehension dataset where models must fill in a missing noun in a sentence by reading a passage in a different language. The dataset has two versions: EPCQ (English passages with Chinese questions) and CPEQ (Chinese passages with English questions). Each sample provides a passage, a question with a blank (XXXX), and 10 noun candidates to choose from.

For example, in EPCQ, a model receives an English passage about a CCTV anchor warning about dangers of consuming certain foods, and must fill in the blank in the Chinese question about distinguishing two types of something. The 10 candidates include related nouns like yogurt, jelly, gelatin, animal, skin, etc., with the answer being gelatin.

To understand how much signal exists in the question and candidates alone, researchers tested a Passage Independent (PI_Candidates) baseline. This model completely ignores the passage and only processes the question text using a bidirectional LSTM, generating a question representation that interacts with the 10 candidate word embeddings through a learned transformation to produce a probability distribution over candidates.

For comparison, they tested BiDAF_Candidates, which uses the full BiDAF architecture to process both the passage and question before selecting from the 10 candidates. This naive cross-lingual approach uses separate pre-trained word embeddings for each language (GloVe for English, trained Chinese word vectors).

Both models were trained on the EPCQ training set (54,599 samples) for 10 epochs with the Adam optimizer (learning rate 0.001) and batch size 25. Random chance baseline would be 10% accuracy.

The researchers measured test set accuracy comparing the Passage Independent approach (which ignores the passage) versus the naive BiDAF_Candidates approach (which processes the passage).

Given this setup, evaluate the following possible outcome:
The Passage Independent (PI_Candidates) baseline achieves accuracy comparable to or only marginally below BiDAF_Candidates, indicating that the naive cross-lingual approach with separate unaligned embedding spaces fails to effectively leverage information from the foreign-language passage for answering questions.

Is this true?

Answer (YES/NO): YES